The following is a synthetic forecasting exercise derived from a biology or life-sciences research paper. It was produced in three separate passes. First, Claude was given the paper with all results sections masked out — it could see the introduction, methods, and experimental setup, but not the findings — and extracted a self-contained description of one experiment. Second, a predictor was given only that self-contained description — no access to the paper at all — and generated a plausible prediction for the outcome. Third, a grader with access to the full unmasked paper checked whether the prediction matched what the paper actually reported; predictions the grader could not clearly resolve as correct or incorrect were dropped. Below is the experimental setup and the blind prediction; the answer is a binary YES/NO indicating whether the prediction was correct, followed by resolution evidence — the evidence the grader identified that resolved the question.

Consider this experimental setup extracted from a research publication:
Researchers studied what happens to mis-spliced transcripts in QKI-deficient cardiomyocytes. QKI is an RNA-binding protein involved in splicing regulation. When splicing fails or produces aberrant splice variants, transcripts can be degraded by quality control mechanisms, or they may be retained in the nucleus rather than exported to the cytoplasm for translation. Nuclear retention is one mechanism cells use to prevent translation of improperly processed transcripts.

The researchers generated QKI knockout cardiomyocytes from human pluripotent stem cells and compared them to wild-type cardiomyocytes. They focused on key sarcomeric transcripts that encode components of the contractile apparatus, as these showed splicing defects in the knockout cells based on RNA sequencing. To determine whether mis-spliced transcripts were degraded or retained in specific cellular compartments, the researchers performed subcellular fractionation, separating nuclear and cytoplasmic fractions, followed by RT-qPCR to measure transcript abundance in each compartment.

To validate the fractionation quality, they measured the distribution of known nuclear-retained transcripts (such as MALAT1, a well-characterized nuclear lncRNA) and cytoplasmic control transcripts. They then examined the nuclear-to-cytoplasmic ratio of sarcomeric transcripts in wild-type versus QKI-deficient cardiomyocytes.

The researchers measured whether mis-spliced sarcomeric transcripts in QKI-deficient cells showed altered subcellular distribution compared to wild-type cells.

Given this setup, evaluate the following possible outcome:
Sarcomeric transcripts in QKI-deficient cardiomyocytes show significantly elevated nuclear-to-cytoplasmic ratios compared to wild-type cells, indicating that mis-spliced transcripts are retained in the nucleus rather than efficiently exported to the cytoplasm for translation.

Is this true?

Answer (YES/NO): YES